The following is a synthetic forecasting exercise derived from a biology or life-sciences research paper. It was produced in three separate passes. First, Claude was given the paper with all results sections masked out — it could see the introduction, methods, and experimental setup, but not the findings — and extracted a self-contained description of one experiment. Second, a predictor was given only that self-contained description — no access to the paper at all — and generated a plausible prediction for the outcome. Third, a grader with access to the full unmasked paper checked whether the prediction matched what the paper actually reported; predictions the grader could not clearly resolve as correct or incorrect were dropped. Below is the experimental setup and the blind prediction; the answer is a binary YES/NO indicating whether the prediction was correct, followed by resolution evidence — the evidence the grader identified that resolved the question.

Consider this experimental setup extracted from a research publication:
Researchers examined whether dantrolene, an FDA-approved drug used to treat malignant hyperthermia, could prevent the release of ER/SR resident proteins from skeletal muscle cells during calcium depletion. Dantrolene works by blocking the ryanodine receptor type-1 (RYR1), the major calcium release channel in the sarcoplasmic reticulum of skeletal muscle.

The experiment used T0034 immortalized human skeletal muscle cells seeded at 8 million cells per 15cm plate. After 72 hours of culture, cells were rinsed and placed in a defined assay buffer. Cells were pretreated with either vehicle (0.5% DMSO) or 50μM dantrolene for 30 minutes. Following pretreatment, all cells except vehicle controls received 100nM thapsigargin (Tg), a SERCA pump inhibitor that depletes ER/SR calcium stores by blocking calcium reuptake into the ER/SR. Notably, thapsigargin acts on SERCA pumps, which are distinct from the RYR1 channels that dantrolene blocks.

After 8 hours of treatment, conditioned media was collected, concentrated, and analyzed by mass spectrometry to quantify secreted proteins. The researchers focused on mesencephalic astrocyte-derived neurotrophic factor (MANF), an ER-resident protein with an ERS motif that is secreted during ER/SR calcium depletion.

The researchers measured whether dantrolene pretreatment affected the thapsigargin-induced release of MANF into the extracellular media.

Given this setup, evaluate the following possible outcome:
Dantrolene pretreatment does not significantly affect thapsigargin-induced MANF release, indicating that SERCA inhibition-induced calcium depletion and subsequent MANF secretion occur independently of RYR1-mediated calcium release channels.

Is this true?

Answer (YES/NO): YES